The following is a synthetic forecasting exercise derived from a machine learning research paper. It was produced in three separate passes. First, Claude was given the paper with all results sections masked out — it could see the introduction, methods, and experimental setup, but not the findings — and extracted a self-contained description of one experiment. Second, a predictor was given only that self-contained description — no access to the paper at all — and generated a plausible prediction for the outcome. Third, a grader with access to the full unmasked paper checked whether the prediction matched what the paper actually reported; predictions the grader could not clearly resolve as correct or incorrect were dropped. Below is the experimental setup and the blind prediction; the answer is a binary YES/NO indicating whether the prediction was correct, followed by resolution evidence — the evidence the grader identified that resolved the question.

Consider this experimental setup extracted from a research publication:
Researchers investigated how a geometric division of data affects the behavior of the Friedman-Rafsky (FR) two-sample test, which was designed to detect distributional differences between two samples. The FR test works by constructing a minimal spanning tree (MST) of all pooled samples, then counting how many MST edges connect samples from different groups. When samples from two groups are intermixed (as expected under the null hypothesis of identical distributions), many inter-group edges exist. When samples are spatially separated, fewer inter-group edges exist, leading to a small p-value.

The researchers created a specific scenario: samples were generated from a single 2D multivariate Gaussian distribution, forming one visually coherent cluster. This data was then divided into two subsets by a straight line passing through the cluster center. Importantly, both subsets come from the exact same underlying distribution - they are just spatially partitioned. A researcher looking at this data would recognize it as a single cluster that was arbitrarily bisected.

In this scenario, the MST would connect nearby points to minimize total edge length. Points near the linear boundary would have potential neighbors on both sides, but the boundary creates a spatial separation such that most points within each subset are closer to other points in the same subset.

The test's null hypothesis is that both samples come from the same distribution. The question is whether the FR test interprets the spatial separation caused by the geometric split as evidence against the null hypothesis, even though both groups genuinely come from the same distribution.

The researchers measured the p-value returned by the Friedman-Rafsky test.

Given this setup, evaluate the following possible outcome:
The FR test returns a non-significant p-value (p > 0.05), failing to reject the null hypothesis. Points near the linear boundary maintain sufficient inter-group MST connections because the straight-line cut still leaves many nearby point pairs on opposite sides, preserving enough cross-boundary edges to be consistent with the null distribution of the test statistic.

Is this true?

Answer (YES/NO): NO